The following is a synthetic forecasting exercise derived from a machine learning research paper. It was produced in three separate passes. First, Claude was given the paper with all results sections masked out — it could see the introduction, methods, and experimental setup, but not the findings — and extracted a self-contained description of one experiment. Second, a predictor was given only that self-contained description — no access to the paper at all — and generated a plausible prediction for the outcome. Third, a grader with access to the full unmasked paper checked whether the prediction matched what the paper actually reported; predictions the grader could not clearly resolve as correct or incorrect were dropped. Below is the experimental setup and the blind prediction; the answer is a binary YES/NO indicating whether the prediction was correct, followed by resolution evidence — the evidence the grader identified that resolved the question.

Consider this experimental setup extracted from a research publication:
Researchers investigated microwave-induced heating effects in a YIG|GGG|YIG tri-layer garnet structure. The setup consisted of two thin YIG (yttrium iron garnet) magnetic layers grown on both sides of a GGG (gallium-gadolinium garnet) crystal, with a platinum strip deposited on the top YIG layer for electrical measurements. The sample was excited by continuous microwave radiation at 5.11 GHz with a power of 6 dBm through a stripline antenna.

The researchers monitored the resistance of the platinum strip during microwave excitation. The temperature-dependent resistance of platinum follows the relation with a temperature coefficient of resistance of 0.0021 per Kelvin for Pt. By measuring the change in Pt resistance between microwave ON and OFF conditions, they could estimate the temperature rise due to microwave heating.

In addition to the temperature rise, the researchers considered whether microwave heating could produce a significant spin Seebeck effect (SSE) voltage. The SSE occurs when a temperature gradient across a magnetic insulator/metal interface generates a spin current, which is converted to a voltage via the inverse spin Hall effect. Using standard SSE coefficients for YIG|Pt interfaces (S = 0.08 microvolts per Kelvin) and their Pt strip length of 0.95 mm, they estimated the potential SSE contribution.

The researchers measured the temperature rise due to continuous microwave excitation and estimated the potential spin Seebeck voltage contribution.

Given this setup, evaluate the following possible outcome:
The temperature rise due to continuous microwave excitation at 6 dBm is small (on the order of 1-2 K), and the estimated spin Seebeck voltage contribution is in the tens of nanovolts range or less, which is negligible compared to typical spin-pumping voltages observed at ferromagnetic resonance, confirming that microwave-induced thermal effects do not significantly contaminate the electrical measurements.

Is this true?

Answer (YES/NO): NO